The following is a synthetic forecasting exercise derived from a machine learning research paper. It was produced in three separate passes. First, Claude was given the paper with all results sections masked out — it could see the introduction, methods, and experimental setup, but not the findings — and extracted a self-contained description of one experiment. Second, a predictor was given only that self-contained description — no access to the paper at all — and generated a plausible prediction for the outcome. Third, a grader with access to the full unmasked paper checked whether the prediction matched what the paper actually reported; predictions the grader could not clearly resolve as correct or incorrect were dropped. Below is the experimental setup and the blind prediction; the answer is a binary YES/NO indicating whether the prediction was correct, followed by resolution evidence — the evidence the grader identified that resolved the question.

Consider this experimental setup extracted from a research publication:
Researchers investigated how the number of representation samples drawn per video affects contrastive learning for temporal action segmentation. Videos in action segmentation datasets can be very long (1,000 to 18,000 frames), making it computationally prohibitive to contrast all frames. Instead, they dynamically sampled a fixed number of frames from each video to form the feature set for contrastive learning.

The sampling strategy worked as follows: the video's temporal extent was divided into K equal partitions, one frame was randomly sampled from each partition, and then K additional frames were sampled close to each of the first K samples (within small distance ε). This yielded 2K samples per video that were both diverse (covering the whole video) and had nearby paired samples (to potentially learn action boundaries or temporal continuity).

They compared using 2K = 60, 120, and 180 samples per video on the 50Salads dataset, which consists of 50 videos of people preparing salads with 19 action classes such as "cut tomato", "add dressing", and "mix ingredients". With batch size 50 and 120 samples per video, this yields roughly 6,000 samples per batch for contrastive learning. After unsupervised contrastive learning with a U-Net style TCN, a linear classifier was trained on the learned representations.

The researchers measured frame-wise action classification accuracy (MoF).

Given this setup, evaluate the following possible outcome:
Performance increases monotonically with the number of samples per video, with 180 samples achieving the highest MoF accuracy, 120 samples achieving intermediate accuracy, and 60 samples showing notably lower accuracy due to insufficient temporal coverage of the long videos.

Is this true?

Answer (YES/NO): NO